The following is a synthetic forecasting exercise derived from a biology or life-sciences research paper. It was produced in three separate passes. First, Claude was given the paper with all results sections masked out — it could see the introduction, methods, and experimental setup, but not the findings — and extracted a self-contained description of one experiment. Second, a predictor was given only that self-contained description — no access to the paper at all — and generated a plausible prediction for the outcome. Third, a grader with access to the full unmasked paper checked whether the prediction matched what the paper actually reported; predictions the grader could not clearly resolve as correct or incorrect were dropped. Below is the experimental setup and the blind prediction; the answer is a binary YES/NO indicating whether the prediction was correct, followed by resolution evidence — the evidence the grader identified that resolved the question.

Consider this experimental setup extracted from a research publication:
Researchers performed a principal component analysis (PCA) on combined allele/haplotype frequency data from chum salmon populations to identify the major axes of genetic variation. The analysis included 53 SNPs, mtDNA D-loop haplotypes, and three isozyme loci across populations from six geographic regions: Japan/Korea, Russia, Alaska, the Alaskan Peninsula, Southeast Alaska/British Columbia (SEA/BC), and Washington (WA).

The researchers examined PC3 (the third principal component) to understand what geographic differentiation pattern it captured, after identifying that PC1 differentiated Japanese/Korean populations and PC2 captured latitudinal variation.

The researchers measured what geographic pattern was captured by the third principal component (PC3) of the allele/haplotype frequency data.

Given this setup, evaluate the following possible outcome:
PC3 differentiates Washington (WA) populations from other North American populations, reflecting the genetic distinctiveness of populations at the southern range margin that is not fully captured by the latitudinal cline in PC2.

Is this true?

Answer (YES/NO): NO